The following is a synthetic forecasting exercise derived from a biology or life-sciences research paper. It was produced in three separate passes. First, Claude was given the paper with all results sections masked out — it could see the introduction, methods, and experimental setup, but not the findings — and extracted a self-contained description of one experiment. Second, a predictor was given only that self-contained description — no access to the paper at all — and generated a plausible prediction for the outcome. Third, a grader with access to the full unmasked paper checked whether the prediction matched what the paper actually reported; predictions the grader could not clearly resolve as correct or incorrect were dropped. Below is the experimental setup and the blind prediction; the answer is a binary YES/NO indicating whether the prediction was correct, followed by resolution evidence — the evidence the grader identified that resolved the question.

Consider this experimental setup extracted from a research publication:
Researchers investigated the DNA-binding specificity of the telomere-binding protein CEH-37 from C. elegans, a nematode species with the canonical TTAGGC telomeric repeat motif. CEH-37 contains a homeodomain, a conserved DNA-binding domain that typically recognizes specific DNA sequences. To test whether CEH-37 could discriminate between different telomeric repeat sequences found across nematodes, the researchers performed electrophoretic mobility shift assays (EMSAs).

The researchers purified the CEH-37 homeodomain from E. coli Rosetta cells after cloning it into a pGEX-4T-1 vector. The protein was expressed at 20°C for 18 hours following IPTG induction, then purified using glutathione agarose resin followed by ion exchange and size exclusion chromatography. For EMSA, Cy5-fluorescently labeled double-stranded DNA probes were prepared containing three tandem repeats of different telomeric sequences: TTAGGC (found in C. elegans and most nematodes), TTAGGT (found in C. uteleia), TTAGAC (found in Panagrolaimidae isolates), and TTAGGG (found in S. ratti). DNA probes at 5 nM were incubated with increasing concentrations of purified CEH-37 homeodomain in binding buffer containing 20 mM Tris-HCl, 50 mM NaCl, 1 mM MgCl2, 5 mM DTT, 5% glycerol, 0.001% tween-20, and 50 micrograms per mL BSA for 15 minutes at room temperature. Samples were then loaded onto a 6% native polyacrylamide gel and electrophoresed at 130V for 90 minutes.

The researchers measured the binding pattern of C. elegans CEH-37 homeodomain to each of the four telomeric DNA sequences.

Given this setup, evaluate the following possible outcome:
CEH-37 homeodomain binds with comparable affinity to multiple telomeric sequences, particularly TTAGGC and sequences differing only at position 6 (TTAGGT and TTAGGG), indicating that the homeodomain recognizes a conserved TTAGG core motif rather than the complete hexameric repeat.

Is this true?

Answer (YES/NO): NO